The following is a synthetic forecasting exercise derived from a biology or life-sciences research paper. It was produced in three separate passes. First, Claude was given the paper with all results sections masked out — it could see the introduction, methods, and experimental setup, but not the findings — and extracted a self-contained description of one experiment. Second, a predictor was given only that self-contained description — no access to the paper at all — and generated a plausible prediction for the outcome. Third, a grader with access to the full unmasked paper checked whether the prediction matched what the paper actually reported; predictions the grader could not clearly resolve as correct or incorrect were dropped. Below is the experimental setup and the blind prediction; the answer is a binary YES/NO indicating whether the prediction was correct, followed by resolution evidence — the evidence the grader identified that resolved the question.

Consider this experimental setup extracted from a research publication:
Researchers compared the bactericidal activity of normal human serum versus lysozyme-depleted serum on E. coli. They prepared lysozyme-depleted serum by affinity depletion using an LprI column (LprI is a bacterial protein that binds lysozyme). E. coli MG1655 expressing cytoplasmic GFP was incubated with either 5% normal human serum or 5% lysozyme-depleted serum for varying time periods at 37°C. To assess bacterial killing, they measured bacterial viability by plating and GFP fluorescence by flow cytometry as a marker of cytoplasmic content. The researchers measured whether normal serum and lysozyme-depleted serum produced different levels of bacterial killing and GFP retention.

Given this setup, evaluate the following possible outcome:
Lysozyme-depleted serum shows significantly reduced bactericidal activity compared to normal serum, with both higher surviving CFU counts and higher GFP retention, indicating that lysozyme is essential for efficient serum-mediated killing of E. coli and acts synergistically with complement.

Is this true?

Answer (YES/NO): NO